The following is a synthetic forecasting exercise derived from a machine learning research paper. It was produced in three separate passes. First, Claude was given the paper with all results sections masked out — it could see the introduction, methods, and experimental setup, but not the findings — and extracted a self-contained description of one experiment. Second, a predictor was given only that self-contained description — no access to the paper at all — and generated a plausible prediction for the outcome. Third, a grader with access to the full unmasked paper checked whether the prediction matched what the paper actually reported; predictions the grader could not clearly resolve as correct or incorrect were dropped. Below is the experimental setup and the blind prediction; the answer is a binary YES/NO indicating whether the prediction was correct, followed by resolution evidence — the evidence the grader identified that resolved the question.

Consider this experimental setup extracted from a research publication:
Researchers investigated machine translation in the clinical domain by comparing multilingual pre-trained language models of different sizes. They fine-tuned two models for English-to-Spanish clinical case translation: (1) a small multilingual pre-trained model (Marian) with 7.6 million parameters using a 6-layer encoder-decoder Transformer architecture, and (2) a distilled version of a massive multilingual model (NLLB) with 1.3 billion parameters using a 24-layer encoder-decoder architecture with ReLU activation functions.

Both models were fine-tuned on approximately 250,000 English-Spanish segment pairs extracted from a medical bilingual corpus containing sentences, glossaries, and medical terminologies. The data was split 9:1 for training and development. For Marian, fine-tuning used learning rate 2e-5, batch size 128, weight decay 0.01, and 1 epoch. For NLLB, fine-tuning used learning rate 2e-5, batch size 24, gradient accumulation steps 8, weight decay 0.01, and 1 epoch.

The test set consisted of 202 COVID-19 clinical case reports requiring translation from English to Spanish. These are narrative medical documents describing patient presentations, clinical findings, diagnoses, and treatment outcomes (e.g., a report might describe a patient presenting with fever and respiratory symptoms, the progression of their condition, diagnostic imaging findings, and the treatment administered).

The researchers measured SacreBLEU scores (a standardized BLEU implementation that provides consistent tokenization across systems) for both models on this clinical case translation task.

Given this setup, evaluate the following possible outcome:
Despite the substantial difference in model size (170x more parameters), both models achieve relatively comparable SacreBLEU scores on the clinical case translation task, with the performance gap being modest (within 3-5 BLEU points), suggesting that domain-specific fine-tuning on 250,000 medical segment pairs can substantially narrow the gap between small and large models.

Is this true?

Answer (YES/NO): NO